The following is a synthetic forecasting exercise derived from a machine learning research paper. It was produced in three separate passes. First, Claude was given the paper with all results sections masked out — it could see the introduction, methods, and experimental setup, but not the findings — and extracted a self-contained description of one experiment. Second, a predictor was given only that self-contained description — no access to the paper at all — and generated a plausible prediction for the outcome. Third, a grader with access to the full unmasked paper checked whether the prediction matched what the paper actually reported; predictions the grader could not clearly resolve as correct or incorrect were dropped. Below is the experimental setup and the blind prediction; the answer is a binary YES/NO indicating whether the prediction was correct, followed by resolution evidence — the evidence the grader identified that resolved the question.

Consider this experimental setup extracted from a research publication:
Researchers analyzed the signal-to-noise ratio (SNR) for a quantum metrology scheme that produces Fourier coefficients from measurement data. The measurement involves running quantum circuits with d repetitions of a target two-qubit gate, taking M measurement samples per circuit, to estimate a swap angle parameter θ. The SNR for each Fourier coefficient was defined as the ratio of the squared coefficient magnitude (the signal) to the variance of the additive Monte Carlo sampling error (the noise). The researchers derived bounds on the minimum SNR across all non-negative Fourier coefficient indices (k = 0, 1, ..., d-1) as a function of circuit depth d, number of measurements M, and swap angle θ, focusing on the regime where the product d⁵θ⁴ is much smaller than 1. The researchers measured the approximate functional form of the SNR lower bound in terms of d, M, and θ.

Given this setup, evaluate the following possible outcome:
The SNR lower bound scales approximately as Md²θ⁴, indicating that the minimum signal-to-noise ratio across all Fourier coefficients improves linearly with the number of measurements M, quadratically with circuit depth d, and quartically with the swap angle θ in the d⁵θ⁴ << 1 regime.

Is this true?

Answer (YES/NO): NO